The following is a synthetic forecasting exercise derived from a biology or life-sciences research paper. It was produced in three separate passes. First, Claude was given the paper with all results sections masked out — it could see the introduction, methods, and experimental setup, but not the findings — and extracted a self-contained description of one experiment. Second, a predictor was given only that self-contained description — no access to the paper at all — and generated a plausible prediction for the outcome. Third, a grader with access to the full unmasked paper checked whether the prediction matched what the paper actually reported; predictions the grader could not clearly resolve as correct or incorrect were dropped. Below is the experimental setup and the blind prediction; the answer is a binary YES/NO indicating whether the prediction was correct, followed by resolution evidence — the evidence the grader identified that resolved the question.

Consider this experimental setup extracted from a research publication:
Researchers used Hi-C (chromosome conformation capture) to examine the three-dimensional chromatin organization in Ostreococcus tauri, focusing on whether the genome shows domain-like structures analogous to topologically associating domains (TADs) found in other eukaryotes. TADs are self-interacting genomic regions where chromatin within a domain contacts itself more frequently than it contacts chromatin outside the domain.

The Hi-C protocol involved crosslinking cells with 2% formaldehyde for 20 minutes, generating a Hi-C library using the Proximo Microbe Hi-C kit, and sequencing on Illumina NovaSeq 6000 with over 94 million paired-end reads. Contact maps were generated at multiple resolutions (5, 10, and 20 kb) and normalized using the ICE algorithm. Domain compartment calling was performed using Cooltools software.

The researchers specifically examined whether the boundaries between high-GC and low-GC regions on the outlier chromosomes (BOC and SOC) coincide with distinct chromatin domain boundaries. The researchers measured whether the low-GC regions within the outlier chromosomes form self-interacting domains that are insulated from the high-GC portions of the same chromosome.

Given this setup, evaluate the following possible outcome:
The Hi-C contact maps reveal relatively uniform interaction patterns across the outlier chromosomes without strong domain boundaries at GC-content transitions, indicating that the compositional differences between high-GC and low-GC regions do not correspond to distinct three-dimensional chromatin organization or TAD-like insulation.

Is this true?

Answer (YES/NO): NO